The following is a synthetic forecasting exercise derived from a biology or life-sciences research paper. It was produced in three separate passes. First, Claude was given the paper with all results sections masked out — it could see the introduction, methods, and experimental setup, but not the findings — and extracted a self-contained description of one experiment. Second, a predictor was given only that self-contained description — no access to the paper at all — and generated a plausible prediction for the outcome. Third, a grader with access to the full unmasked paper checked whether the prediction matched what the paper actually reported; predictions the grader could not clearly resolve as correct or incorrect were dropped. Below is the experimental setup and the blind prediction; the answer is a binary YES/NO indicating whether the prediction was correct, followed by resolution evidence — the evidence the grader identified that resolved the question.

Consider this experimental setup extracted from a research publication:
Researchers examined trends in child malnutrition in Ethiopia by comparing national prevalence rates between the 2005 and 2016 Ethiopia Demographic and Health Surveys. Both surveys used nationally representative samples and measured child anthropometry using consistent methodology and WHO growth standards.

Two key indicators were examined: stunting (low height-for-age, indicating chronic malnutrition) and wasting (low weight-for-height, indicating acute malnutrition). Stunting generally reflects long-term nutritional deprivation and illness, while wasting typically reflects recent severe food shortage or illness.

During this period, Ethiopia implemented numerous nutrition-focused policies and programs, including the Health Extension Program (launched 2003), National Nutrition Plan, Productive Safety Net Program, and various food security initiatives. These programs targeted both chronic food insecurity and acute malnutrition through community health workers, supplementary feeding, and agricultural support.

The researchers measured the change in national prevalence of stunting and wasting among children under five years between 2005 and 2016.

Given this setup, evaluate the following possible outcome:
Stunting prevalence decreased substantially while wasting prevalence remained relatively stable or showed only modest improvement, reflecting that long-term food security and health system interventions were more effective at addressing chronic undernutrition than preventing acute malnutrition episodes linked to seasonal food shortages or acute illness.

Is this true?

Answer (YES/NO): YES